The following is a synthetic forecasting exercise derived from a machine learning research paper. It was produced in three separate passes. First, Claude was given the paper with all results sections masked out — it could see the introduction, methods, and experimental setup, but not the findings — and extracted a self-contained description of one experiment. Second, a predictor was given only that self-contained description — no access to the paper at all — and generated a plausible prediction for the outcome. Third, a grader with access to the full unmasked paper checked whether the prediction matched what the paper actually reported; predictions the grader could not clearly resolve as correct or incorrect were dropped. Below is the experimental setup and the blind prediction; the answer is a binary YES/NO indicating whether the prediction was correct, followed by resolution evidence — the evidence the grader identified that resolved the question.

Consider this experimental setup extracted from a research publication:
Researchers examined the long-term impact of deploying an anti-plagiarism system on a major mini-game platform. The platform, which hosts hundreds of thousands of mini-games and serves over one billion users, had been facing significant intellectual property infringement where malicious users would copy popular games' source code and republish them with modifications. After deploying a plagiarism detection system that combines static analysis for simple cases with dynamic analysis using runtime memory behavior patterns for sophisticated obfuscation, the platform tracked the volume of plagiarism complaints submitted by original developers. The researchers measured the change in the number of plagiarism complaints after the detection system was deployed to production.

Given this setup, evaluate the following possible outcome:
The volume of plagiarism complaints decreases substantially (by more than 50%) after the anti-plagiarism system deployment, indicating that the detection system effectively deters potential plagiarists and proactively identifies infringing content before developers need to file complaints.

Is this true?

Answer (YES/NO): YES